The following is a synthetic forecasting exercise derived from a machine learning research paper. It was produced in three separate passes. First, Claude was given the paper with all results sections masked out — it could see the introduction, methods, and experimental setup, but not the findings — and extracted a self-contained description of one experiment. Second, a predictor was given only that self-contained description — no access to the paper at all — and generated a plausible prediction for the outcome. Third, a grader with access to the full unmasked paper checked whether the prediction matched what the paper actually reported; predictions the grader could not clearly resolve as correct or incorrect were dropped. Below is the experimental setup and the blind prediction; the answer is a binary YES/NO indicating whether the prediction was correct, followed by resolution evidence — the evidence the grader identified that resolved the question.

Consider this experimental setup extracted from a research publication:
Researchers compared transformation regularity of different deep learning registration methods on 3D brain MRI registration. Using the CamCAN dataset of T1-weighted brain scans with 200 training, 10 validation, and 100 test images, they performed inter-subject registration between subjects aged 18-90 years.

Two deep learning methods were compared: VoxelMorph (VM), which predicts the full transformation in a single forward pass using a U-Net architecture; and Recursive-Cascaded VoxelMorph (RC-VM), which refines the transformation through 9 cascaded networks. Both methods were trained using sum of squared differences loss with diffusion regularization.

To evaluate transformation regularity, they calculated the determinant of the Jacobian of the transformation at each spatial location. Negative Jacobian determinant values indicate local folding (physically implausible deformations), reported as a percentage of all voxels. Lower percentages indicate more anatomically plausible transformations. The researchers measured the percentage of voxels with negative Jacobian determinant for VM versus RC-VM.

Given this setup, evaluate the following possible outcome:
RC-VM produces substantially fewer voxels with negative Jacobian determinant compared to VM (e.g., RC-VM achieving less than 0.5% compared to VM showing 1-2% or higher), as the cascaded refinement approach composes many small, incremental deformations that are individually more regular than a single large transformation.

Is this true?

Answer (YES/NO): NO